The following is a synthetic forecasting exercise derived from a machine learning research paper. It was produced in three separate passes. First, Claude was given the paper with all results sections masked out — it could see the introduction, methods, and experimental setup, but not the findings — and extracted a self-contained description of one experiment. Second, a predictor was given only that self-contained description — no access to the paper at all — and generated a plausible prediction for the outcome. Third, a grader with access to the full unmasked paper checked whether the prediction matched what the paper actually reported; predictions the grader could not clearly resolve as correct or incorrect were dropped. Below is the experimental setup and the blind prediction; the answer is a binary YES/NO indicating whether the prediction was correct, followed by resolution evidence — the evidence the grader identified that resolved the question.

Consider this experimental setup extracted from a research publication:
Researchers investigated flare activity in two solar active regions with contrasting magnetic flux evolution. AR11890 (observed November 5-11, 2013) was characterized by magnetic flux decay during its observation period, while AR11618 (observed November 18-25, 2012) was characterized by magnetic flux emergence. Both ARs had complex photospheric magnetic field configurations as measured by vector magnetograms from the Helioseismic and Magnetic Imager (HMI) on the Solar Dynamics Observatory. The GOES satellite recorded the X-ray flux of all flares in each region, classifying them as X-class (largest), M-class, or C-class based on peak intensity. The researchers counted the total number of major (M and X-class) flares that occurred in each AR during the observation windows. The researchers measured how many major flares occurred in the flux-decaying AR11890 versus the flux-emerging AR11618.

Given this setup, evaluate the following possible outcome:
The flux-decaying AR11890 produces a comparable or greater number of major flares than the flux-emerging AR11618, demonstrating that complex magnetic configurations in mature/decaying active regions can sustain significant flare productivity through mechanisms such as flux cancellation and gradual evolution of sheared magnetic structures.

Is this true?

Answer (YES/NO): YES